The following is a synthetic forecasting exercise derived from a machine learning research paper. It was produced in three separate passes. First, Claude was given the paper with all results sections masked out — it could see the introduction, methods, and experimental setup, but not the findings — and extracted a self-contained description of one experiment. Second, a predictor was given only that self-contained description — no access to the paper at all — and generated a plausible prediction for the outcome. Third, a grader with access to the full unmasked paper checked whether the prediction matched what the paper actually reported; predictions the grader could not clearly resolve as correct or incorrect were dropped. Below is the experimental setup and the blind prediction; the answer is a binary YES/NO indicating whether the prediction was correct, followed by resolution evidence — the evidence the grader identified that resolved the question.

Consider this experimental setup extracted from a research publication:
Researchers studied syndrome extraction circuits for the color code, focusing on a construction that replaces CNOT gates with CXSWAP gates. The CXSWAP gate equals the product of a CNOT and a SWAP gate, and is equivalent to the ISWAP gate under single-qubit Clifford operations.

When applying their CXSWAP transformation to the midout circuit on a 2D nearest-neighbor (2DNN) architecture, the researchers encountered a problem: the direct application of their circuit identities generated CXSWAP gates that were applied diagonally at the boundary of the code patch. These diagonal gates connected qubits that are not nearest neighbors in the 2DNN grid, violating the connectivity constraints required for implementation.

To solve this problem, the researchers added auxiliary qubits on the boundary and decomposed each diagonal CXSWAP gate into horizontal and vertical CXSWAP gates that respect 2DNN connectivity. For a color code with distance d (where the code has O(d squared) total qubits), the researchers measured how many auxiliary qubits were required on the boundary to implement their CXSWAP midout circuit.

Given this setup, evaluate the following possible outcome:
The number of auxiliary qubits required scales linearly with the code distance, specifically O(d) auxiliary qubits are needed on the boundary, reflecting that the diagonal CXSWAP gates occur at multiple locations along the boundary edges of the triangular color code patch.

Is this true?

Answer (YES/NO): YES